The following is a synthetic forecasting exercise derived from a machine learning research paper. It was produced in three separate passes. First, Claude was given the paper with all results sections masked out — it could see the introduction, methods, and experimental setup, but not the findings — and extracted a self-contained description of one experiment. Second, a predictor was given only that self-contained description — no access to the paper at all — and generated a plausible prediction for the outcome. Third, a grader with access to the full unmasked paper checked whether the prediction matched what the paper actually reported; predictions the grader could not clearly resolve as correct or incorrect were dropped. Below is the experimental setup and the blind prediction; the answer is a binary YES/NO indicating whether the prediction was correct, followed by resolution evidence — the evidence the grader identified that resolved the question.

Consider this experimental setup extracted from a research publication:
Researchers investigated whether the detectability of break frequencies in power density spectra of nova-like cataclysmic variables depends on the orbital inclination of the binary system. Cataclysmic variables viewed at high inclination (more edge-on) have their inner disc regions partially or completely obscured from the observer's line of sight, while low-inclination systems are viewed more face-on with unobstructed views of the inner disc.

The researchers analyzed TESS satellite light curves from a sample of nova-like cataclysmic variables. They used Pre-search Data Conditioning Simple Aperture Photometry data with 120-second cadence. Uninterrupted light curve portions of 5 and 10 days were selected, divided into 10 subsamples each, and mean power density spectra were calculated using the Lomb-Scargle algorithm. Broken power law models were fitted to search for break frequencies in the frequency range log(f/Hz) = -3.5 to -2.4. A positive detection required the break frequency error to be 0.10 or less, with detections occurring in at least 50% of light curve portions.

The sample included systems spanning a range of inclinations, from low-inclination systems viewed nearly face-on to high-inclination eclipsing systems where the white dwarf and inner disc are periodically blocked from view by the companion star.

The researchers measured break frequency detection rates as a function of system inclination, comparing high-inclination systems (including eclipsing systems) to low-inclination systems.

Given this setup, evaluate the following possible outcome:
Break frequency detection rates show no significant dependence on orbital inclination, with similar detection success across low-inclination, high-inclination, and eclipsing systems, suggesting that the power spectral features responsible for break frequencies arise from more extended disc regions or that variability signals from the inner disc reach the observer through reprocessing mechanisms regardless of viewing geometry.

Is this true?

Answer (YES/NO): NO